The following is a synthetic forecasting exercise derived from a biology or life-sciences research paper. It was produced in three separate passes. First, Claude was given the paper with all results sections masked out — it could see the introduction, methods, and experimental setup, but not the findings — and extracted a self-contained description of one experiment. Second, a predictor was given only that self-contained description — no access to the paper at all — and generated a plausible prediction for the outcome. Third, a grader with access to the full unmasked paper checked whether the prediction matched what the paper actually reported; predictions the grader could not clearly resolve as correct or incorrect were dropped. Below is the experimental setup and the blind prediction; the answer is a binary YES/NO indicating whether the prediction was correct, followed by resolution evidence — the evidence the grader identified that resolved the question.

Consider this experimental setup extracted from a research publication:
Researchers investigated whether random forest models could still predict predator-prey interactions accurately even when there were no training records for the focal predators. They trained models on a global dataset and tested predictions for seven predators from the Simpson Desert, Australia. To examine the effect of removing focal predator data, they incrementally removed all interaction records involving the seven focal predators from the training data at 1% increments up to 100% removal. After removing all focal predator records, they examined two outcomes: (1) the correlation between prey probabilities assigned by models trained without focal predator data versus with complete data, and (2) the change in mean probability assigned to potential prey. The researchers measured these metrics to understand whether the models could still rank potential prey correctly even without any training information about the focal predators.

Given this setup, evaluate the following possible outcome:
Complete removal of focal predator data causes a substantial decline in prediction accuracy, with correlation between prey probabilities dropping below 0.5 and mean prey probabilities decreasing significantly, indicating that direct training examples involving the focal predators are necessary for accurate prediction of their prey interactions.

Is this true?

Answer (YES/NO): NO